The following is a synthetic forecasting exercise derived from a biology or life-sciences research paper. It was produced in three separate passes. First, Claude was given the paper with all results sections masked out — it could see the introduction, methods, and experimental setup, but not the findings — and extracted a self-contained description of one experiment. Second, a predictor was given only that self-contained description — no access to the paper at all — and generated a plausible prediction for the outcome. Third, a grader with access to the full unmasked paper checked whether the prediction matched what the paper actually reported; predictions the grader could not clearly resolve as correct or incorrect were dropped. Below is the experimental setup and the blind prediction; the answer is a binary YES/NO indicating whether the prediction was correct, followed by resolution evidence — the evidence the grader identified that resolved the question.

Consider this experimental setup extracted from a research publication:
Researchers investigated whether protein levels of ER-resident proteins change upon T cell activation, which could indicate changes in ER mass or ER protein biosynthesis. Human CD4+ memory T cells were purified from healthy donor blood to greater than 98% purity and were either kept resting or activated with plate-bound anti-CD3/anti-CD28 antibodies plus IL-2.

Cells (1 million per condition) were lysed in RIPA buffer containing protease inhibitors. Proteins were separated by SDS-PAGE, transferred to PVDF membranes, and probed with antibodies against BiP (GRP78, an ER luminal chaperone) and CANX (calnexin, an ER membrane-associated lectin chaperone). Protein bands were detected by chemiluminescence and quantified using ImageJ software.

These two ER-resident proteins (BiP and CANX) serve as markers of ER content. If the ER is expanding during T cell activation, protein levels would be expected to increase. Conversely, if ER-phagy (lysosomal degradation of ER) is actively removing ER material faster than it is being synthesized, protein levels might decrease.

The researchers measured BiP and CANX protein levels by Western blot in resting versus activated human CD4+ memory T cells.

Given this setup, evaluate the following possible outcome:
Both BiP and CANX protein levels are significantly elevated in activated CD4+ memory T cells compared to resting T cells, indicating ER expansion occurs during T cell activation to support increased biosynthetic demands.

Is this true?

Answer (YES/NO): YES